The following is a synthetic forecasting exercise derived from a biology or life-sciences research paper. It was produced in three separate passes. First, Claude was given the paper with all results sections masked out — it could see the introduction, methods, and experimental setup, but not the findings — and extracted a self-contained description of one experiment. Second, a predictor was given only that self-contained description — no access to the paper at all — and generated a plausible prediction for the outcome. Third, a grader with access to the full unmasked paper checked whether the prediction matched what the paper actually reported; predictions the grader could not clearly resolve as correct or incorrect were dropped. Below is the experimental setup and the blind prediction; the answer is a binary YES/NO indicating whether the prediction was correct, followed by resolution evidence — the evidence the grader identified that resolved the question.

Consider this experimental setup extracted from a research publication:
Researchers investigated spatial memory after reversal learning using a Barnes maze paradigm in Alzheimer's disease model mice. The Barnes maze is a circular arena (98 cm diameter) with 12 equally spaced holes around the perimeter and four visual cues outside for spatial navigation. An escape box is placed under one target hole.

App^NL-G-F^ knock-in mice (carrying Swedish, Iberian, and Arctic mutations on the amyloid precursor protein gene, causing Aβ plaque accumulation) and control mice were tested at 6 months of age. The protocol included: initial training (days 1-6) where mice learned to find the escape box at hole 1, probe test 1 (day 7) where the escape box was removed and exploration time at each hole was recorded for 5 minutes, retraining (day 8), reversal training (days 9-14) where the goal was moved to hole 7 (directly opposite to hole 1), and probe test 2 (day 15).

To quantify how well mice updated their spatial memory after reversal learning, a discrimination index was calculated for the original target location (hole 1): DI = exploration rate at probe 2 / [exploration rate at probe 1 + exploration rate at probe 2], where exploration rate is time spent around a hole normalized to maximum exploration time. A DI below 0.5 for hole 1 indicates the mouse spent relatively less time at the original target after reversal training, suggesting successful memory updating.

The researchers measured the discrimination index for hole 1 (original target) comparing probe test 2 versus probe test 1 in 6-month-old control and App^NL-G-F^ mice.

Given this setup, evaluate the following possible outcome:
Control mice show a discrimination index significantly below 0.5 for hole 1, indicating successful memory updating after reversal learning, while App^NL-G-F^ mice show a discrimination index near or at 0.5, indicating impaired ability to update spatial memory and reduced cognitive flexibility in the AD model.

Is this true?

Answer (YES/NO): NO